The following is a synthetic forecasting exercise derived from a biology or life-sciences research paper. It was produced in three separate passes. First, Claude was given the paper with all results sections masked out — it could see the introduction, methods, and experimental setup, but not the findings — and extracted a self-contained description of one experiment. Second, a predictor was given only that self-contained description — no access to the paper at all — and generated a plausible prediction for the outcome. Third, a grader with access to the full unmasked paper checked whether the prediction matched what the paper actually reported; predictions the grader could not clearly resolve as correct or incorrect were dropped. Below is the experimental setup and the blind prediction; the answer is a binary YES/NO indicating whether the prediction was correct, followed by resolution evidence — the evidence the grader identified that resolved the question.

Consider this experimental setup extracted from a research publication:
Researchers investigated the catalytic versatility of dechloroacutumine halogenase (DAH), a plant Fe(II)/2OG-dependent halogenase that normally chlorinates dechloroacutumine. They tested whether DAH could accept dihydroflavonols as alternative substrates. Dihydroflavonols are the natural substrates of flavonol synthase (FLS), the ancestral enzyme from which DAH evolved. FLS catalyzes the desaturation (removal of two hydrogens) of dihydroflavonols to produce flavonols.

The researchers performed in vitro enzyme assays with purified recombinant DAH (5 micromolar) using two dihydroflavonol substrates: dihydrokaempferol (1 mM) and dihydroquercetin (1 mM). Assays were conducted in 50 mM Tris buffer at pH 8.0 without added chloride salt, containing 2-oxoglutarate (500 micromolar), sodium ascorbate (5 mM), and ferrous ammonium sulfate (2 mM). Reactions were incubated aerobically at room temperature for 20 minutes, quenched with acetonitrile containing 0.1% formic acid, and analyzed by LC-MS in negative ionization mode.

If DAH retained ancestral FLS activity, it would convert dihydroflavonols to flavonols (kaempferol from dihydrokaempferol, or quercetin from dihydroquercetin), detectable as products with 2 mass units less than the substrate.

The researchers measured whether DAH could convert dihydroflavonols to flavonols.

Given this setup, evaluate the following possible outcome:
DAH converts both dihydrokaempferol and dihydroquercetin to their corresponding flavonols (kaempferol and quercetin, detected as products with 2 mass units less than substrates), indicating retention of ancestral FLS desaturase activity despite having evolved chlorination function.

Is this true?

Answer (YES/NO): NO